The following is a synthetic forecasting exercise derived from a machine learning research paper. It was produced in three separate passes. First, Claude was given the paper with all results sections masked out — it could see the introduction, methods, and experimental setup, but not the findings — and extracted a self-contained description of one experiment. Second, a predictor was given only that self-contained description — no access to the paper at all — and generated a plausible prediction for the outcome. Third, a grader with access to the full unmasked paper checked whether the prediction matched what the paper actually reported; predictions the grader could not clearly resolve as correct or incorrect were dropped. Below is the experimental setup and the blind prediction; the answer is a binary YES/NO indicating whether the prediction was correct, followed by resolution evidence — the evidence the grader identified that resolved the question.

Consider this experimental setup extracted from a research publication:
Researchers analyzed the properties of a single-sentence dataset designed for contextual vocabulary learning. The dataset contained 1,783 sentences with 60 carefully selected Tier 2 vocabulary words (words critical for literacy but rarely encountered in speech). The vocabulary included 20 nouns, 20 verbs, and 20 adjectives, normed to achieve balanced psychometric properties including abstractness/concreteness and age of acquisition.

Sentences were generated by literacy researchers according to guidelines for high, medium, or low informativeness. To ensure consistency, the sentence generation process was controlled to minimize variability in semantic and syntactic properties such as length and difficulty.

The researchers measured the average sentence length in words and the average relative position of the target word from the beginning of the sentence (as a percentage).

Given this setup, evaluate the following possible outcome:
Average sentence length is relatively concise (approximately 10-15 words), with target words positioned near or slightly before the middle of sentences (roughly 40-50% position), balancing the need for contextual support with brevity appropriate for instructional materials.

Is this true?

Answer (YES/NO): NO